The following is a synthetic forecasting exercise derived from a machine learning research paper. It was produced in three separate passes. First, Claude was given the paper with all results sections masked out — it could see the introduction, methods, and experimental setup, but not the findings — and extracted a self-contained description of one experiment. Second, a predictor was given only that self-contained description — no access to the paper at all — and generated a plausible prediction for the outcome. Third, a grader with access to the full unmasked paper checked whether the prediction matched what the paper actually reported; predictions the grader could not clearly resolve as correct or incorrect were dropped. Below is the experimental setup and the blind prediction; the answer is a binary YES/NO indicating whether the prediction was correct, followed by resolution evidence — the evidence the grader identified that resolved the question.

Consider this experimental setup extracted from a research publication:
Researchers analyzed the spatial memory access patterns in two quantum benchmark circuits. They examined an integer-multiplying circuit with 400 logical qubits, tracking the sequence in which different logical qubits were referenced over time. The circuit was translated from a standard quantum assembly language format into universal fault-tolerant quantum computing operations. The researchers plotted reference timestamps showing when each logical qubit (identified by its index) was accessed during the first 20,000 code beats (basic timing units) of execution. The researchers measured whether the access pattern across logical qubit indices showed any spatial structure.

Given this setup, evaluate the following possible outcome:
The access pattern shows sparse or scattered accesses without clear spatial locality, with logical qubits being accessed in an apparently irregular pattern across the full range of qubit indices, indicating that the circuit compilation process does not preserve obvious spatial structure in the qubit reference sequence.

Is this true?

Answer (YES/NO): NO